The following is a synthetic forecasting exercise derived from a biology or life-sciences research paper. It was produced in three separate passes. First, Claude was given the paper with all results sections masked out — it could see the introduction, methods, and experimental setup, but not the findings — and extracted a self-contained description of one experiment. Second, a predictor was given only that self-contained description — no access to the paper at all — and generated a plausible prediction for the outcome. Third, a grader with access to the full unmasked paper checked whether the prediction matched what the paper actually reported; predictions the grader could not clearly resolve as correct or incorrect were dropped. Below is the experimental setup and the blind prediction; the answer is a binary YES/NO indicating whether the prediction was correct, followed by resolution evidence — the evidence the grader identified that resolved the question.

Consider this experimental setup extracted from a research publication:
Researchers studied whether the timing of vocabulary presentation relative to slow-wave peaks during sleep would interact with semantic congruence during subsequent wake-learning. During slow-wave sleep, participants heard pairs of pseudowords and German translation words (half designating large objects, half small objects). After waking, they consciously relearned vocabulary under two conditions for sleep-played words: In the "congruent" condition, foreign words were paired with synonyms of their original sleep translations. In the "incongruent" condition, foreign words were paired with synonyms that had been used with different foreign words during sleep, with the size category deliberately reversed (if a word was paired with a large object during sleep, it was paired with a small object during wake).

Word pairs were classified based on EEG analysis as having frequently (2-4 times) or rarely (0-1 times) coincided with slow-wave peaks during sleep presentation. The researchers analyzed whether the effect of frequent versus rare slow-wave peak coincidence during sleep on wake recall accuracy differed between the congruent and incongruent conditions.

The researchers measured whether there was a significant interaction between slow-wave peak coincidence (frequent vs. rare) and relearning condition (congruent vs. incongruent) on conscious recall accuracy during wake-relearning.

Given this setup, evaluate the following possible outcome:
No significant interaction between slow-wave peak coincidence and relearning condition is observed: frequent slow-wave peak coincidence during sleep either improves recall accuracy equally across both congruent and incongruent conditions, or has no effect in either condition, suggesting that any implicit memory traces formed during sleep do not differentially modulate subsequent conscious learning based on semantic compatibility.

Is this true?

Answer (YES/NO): NO